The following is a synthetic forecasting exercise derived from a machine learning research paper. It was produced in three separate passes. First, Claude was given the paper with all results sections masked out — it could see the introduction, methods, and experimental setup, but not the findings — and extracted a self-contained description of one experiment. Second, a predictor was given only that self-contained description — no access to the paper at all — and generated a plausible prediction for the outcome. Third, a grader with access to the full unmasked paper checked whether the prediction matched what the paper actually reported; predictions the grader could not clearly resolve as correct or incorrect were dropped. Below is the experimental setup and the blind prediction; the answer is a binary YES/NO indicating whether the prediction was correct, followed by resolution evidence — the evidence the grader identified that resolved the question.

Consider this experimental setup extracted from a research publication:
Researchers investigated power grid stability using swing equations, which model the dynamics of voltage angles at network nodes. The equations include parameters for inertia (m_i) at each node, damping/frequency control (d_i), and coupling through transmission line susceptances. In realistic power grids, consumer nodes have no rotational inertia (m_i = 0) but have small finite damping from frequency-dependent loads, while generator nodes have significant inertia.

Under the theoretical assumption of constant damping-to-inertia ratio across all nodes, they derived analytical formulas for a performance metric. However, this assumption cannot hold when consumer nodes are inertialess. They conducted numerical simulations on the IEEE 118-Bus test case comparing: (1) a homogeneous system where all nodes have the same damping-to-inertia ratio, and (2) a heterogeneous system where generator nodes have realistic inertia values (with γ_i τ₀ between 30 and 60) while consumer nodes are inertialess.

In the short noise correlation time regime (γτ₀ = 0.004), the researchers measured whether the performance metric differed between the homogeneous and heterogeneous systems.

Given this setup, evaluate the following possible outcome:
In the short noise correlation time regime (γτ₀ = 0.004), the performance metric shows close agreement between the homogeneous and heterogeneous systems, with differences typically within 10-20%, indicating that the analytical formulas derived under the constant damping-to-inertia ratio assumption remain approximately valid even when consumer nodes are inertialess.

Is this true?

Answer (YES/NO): NO